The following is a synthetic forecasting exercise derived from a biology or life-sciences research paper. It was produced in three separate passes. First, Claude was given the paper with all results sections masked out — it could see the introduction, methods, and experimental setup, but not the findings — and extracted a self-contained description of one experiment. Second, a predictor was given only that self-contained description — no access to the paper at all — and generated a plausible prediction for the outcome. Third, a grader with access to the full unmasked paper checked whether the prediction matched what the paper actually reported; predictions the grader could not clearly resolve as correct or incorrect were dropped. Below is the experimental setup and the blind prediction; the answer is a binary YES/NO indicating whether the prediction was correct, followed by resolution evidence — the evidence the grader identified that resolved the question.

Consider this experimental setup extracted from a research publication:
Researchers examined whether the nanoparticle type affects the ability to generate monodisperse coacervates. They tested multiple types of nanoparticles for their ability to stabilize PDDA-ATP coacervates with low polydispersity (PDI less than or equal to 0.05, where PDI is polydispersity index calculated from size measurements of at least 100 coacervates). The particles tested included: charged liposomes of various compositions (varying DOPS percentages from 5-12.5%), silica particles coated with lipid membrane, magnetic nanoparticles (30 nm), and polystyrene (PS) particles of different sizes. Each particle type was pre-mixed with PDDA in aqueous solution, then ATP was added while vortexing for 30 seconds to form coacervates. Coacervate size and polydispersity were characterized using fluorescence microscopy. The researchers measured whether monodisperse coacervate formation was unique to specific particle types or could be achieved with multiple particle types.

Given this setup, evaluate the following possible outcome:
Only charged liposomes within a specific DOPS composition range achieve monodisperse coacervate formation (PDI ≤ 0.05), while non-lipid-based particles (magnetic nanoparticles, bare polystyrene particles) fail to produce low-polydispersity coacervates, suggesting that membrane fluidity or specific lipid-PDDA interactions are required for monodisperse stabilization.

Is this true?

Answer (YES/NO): NO